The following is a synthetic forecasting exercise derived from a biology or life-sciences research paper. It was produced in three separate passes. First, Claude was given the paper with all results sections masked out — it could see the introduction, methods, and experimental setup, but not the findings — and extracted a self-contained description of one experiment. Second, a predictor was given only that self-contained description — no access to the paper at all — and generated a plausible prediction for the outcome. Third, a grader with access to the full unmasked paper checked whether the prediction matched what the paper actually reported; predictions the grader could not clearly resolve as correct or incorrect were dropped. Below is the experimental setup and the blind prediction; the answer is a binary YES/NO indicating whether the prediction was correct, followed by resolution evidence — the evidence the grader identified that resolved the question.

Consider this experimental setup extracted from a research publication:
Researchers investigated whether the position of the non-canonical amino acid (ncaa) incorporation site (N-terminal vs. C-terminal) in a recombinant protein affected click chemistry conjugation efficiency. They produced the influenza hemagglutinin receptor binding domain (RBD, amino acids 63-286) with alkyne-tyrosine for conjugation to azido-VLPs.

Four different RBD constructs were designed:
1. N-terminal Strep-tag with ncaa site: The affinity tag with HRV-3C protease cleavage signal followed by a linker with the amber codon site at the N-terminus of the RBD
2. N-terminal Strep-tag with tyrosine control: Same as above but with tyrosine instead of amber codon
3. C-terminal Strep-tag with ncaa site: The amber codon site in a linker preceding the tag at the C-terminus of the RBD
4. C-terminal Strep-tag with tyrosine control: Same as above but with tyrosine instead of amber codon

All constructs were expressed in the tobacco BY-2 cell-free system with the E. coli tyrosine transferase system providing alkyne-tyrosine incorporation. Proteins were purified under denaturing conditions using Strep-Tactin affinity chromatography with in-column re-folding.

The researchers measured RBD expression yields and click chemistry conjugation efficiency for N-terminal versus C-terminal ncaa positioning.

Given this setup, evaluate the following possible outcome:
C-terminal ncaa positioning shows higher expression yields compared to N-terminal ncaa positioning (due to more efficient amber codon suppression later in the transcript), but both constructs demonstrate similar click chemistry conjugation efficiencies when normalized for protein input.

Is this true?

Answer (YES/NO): NO